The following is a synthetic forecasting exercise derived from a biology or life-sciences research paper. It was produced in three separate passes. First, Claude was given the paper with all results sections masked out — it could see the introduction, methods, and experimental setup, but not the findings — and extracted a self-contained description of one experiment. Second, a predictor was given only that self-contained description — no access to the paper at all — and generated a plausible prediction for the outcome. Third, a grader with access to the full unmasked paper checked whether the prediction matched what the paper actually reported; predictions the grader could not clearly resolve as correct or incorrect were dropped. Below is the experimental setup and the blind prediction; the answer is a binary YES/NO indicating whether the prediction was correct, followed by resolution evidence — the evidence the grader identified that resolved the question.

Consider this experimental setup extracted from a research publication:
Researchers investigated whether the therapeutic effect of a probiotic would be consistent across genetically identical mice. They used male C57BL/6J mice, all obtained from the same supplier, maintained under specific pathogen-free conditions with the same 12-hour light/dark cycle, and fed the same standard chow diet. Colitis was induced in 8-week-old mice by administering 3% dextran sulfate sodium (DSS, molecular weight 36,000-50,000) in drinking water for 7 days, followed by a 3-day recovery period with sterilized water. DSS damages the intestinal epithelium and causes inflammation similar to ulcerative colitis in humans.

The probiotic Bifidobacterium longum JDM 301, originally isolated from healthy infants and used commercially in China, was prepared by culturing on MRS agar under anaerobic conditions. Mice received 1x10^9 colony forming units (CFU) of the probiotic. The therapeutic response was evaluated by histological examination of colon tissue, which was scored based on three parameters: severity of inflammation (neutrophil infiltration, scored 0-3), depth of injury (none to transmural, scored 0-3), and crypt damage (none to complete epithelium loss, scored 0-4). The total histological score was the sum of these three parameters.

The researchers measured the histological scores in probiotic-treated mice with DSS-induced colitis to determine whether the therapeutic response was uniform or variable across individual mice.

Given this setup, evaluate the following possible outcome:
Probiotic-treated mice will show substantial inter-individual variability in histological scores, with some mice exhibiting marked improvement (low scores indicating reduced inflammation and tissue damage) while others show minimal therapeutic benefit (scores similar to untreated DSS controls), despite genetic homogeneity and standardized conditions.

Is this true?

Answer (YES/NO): YES